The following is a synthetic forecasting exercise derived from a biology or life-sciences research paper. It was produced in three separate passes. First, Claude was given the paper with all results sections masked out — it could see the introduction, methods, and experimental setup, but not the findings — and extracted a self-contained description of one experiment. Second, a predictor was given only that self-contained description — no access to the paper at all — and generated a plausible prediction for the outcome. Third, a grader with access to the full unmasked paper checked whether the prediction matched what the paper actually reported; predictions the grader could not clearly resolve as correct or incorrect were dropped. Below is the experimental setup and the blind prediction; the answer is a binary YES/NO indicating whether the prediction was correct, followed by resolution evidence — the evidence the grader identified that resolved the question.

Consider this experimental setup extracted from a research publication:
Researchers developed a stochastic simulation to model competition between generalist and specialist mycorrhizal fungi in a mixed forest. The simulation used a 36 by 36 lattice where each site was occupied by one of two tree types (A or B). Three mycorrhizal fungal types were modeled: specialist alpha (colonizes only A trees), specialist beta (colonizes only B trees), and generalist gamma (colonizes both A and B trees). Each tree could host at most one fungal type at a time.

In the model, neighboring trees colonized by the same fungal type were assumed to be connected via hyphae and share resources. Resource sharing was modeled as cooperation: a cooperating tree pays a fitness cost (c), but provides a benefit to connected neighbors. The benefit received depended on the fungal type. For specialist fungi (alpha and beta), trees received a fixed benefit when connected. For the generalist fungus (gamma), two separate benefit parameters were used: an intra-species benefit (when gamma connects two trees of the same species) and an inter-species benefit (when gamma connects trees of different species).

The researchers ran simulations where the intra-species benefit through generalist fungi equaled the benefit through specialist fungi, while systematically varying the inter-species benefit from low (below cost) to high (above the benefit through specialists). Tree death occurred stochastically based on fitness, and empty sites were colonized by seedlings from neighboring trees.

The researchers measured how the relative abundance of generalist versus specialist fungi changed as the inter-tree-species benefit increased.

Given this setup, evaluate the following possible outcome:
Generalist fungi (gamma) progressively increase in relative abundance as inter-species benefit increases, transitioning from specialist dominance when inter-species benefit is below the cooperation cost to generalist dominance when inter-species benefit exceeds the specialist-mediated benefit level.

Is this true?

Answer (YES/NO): NO